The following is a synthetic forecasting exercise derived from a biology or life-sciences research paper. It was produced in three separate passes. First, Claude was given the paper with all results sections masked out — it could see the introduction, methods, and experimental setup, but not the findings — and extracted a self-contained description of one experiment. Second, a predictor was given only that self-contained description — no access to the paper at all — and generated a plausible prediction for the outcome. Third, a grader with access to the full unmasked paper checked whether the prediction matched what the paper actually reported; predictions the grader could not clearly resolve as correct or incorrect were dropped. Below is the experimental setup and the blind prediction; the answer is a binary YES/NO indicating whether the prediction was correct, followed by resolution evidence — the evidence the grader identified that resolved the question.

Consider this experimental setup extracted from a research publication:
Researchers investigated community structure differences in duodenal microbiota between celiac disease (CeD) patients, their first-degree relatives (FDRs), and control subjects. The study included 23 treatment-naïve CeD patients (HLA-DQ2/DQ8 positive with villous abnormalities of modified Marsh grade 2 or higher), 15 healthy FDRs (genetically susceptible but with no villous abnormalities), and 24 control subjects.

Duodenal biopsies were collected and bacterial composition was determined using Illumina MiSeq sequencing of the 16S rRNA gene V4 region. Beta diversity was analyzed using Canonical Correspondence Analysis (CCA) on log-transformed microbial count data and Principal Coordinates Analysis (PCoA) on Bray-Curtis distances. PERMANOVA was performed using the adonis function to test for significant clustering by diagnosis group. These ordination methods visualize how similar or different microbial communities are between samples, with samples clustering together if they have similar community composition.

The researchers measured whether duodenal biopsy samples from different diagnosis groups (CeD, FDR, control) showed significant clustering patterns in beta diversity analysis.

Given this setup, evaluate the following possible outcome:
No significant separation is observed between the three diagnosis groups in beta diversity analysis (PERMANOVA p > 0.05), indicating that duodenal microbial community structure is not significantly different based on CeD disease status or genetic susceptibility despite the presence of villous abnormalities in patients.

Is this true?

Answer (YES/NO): NO